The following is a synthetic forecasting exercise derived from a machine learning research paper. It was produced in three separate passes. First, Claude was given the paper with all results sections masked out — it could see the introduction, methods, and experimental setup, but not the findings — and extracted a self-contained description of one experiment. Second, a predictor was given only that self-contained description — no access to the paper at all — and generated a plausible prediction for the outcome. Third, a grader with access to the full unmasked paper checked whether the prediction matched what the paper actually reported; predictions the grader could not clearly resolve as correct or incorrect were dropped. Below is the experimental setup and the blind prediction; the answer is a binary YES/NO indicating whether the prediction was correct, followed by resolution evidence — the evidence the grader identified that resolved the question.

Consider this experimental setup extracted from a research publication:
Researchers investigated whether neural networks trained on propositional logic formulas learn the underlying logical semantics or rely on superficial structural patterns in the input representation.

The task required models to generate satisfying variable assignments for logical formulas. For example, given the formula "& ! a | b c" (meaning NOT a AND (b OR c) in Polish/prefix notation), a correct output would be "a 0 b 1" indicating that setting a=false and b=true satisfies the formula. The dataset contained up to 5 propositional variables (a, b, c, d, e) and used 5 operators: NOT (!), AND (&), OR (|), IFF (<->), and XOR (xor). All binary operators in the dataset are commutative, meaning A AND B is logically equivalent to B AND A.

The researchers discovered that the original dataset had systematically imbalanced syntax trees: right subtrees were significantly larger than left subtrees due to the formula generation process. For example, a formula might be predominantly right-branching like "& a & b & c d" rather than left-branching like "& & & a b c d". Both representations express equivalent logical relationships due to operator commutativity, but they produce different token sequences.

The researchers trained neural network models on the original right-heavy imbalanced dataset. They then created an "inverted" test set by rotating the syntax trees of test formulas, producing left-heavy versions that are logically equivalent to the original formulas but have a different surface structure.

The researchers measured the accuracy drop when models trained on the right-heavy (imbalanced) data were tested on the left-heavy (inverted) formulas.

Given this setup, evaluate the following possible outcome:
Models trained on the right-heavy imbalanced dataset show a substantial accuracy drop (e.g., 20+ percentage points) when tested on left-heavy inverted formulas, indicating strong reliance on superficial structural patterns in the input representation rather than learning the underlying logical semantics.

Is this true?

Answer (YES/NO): YES